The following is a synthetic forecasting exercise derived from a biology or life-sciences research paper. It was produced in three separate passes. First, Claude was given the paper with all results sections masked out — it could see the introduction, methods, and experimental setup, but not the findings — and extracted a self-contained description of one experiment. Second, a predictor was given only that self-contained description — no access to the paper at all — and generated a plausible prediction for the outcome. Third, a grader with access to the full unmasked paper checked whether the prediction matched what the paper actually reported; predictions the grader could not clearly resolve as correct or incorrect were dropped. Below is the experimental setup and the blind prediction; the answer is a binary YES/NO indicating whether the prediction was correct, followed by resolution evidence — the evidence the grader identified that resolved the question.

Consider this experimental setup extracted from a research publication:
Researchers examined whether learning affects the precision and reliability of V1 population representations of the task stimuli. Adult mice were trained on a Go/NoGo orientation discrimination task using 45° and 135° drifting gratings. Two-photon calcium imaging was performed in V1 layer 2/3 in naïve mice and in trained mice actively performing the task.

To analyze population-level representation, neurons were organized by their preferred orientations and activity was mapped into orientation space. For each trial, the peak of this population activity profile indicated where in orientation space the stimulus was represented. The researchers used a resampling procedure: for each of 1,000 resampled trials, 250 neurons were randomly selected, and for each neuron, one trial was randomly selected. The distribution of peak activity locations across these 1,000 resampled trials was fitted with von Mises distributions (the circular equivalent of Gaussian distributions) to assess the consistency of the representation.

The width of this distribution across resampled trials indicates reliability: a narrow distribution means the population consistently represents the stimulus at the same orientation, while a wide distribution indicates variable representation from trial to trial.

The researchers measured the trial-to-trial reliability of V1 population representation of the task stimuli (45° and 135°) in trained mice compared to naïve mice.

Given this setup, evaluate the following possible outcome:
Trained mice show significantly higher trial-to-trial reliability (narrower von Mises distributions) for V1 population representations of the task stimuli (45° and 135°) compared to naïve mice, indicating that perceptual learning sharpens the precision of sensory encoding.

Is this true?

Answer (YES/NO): YES